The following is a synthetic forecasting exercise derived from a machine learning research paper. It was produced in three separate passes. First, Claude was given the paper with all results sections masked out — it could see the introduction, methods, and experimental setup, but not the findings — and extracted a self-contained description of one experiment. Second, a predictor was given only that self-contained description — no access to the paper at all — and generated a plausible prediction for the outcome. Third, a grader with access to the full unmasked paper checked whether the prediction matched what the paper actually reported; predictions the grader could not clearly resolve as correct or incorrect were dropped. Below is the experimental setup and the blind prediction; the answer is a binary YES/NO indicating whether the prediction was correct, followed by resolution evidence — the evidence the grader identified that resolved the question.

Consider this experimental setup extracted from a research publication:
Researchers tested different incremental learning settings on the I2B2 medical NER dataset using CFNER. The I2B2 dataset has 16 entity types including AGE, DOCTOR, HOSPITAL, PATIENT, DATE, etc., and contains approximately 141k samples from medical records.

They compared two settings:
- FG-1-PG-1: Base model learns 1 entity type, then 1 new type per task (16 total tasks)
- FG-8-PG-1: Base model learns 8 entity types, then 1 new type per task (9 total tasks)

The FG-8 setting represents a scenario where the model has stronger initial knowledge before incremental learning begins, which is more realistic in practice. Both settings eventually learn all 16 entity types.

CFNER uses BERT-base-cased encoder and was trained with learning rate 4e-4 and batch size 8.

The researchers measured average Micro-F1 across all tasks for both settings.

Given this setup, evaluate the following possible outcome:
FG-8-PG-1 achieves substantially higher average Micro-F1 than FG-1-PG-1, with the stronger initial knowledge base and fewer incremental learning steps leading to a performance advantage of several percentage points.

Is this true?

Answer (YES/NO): NO